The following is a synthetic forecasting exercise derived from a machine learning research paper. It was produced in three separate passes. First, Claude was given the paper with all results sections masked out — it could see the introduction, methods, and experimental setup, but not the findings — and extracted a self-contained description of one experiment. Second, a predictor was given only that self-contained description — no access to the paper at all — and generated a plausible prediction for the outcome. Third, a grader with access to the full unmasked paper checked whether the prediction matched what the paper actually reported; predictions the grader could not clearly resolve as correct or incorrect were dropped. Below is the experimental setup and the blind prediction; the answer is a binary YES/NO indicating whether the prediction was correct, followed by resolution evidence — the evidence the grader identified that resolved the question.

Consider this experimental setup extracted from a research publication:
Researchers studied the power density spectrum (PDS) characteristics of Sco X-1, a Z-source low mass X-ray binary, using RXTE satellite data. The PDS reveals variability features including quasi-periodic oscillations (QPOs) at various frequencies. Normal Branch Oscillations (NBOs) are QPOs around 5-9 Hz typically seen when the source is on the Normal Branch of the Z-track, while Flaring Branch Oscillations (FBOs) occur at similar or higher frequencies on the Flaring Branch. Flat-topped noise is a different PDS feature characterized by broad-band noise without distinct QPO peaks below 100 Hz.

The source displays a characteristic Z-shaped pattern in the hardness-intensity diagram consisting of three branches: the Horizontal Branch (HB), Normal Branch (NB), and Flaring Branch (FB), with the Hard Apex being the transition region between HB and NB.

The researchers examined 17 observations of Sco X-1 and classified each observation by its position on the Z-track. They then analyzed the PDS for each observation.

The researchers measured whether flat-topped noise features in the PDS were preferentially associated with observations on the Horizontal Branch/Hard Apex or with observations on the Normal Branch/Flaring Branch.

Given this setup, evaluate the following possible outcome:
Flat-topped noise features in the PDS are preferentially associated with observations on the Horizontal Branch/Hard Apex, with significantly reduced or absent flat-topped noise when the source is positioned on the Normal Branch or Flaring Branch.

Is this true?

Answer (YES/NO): YES